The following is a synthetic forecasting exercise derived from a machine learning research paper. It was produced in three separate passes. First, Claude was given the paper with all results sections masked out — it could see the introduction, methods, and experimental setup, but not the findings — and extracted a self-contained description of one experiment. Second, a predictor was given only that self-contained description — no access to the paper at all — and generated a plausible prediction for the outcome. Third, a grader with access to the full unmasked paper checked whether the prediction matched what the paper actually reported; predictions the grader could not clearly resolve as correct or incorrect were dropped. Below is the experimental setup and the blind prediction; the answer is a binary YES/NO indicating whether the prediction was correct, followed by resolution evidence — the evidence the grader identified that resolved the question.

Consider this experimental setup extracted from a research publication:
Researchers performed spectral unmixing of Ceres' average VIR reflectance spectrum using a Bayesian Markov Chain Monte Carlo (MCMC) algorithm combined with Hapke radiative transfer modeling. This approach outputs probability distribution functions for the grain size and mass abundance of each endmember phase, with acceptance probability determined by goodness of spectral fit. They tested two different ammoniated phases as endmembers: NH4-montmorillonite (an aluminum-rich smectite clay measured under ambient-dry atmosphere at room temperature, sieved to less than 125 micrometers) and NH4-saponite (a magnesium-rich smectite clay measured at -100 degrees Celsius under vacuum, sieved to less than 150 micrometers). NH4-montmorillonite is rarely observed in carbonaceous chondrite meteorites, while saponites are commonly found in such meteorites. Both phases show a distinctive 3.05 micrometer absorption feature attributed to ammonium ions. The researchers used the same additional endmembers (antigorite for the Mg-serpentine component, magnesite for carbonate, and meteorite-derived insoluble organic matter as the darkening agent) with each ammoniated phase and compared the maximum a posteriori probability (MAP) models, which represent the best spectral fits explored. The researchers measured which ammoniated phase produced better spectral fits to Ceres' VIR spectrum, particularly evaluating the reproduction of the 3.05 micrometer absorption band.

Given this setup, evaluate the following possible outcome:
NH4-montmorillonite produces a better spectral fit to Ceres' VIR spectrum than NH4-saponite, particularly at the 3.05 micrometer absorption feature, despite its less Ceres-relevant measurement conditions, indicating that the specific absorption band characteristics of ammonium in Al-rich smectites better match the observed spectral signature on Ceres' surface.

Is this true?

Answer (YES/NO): YES